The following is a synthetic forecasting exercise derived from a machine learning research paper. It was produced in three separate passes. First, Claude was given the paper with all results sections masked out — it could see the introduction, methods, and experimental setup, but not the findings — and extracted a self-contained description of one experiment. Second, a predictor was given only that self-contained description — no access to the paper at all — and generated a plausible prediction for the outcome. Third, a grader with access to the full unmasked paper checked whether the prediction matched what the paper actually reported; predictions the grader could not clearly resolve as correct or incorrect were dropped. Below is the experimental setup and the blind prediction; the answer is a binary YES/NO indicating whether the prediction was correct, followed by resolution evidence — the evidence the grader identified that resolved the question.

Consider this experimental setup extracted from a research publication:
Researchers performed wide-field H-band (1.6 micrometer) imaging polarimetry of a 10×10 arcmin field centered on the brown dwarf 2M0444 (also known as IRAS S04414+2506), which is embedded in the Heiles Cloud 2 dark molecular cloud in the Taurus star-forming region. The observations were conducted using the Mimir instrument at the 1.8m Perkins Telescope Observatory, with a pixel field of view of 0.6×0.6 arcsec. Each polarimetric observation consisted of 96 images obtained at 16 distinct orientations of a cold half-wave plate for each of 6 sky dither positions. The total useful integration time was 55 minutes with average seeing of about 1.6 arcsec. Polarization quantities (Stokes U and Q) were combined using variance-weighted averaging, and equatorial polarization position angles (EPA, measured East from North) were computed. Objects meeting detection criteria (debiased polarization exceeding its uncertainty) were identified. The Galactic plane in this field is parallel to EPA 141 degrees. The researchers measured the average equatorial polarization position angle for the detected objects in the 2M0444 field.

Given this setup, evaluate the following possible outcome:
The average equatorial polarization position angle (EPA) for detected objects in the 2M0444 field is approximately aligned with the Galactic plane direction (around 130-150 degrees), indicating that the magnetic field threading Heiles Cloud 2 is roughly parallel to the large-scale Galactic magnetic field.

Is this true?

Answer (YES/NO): NO